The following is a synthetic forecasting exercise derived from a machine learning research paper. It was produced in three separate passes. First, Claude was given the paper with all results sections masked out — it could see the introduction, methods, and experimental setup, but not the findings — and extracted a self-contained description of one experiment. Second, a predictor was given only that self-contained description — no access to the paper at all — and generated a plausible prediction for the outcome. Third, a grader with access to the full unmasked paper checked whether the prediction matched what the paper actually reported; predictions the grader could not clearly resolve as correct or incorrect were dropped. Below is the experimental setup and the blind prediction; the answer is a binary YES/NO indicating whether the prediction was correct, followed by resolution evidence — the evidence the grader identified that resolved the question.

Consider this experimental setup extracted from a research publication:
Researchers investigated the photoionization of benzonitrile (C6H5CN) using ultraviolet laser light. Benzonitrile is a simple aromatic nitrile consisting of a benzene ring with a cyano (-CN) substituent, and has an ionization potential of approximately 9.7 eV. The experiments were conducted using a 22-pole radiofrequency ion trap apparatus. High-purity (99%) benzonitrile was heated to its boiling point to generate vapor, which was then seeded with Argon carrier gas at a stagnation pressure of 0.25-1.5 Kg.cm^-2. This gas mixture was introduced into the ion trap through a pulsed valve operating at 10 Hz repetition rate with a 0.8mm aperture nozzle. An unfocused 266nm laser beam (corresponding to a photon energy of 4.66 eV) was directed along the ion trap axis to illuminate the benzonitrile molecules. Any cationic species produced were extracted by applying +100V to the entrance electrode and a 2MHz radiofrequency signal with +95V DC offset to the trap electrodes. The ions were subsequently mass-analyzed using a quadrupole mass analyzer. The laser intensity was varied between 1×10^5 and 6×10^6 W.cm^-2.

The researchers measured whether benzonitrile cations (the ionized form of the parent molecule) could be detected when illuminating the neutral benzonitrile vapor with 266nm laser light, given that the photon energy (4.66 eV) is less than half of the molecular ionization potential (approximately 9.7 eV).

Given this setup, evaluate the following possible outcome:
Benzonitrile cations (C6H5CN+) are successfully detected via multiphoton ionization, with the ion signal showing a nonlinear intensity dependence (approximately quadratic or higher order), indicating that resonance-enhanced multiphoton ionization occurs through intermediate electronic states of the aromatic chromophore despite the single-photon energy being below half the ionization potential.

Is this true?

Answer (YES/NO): NO